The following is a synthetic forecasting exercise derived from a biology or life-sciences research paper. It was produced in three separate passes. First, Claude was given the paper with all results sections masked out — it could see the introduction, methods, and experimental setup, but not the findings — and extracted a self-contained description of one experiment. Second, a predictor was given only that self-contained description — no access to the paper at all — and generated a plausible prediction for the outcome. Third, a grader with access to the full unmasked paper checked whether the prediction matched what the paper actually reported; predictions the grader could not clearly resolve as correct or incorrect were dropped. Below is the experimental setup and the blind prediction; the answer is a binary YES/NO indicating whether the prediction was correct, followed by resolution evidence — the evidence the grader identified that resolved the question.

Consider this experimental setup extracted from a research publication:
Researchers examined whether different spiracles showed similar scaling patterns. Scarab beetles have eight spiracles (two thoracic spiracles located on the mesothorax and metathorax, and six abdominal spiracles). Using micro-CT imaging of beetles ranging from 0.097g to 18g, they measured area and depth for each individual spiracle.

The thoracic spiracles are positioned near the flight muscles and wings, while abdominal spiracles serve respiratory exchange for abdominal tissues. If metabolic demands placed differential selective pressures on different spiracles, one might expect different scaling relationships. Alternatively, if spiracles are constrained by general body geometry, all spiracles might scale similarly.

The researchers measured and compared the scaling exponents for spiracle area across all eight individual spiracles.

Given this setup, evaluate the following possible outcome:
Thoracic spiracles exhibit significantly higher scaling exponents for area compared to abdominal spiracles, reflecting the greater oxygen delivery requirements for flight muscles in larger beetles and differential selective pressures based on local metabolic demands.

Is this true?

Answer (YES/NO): NO